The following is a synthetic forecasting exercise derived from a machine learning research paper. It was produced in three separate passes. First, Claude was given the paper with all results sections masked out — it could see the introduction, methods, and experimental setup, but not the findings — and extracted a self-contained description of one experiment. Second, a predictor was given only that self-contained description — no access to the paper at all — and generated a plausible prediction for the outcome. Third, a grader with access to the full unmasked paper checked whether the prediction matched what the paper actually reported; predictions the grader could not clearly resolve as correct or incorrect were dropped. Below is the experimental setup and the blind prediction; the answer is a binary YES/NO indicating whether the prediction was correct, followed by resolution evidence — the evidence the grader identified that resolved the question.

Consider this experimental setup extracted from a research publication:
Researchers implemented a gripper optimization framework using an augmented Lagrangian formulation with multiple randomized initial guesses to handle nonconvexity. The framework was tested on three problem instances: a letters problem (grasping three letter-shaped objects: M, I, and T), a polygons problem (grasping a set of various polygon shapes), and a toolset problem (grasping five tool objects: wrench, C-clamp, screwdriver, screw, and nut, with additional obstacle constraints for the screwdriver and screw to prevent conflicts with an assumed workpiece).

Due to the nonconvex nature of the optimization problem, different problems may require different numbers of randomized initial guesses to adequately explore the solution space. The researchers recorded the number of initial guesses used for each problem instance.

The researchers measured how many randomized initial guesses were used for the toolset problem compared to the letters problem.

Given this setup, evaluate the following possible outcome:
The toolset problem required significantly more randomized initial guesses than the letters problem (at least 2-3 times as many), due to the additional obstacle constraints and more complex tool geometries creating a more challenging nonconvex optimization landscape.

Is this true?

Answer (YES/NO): YES